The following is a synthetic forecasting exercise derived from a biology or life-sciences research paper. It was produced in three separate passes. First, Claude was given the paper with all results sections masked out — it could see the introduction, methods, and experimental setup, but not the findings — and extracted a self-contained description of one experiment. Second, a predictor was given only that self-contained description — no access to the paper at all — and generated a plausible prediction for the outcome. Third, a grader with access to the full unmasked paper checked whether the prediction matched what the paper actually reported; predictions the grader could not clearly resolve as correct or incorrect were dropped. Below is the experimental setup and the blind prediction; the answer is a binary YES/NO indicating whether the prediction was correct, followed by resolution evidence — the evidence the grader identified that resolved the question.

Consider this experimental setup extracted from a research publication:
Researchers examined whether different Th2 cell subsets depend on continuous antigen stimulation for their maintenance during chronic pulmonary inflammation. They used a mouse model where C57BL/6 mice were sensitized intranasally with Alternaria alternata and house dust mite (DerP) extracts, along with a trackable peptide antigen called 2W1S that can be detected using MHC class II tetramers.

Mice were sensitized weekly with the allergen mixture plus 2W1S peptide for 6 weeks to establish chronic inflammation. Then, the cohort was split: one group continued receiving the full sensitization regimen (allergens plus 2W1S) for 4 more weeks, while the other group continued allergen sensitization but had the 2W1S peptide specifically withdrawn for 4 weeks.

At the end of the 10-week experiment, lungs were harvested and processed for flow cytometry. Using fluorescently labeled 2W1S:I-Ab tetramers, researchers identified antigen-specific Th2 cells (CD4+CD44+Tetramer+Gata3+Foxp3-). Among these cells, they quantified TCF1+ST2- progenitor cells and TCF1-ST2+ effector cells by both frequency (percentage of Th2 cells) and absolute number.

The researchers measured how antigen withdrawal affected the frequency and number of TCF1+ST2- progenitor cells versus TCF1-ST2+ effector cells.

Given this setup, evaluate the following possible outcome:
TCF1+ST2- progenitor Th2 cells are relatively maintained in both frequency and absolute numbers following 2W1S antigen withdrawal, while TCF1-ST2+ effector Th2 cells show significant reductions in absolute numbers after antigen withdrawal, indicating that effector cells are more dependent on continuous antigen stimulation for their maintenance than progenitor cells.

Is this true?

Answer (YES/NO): YES